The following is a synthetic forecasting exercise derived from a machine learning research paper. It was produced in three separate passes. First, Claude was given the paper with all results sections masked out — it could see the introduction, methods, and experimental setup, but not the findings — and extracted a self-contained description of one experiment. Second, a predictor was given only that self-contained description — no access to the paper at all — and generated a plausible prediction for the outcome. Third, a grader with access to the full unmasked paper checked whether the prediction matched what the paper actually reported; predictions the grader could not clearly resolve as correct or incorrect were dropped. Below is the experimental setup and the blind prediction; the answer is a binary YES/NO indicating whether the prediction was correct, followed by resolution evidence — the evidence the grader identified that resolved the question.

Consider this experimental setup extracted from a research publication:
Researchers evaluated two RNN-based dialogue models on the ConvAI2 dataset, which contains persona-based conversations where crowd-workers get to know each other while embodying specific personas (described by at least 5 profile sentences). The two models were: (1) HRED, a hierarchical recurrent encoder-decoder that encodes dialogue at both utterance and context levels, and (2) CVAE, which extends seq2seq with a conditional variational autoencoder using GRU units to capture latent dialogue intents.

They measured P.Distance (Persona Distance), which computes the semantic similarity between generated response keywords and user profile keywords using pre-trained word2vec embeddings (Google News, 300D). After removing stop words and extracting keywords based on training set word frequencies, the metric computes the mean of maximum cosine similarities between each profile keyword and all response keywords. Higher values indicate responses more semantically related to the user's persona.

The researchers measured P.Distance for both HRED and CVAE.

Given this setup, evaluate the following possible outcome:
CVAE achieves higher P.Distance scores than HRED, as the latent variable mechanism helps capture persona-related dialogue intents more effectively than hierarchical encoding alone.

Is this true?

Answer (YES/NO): YES